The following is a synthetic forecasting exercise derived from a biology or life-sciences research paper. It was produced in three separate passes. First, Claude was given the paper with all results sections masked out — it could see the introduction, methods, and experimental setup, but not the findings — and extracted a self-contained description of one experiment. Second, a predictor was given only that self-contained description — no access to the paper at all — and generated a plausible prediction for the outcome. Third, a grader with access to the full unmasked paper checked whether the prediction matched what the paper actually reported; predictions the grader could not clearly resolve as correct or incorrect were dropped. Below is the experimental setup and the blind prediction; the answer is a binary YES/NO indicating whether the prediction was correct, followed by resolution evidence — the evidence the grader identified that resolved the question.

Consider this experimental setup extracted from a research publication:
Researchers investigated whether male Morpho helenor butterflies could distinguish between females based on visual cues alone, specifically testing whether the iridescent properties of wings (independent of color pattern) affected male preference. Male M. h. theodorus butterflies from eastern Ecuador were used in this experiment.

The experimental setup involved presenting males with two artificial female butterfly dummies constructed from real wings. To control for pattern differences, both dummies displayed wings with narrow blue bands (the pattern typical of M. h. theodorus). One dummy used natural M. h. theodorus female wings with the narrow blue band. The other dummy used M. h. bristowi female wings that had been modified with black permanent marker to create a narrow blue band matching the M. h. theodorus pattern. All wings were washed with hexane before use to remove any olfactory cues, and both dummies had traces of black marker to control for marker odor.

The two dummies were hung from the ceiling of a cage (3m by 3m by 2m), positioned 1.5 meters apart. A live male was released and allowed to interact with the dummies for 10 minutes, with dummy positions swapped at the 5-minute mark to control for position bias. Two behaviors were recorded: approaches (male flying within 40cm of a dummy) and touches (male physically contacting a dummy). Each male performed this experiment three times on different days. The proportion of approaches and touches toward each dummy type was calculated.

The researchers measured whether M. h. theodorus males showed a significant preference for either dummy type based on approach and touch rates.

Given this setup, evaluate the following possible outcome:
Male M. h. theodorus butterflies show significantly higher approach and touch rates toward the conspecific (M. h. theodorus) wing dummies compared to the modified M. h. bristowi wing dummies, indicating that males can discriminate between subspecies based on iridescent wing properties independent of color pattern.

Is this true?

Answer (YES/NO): YES